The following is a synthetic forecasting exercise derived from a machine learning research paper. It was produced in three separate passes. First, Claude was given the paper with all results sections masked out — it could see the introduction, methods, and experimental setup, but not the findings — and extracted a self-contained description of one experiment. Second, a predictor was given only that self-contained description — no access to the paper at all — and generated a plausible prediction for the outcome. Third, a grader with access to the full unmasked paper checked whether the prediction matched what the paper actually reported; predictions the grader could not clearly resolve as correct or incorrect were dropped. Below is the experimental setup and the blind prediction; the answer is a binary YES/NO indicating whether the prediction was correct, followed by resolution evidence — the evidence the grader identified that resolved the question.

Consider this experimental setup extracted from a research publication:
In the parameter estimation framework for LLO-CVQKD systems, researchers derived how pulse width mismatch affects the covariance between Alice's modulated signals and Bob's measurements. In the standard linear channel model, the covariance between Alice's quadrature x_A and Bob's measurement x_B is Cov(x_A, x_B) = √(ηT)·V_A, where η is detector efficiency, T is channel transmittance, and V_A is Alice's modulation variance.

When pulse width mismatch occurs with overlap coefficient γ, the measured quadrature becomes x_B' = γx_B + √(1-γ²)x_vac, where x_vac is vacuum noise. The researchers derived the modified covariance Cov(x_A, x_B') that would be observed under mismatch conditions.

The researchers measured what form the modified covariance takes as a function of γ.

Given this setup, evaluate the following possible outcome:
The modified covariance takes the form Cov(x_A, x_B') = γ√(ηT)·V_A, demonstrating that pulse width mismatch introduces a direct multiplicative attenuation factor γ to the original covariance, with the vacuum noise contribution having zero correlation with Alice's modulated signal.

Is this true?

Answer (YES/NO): YES